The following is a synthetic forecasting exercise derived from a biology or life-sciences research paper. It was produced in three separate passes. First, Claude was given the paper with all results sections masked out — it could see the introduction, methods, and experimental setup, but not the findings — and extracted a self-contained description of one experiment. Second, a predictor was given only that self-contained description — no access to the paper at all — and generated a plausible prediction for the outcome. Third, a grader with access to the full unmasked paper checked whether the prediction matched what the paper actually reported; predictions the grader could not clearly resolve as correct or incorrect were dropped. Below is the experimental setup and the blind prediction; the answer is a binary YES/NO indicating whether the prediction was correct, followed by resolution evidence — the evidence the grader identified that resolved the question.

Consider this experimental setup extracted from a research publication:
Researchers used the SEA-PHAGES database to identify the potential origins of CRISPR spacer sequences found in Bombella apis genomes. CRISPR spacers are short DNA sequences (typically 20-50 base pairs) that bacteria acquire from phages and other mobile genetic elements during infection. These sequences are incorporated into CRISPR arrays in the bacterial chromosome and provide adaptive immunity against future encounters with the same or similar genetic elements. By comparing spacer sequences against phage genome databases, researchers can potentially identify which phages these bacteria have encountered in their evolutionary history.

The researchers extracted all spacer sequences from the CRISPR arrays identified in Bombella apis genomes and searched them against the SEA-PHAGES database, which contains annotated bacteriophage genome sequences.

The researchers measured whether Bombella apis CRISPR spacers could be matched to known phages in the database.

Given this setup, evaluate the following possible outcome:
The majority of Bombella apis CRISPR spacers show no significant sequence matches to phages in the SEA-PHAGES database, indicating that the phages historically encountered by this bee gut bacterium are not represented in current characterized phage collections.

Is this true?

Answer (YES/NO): NO